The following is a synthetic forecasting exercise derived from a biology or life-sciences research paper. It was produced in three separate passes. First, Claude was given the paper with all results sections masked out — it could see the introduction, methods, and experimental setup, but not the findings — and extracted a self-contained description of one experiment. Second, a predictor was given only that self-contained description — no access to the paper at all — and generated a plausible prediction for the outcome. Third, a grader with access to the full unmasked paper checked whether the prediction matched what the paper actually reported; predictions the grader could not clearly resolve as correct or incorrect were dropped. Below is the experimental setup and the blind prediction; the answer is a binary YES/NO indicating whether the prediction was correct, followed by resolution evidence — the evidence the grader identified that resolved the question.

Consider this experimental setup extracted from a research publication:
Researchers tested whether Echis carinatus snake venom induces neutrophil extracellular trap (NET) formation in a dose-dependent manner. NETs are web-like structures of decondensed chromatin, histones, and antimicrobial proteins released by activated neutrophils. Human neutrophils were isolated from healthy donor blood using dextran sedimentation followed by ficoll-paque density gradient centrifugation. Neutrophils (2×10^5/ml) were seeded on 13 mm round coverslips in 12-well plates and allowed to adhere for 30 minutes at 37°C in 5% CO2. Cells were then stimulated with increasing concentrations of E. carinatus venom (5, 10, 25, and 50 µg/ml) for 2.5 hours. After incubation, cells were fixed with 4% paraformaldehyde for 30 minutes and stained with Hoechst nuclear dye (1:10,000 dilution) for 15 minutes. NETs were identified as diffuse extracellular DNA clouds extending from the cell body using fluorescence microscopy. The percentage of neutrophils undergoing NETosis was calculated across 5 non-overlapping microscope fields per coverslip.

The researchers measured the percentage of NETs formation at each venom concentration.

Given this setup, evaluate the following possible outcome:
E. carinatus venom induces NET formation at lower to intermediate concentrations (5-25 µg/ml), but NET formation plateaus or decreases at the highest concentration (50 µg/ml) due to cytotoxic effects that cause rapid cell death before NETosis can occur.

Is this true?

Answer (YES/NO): NO